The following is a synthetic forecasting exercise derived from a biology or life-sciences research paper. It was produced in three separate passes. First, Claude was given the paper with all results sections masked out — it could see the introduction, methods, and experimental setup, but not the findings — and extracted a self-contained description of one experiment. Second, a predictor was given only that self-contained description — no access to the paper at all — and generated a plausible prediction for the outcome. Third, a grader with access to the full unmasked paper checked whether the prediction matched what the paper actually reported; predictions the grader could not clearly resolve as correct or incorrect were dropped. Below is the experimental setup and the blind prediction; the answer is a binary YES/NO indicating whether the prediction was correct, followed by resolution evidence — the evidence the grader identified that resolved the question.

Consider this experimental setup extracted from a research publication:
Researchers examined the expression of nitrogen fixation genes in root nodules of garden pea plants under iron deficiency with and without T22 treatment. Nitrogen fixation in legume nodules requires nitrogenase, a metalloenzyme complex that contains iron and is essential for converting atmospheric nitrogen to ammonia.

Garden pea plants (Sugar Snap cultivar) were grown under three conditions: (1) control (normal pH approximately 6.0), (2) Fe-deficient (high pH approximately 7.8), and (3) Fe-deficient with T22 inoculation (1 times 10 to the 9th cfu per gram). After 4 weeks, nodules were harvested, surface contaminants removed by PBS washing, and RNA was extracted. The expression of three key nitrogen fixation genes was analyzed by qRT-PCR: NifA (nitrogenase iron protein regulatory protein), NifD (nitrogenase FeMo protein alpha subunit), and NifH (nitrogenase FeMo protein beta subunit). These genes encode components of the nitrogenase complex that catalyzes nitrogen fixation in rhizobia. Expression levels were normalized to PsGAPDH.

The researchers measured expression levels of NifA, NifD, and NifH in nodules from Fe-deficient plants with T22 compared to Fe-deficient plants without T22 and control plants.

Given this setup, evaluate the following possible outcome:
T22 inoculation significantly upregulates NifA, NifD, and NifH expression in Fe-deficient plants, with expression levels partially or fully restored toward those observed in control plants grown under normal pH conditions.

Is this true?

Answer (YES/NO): NO